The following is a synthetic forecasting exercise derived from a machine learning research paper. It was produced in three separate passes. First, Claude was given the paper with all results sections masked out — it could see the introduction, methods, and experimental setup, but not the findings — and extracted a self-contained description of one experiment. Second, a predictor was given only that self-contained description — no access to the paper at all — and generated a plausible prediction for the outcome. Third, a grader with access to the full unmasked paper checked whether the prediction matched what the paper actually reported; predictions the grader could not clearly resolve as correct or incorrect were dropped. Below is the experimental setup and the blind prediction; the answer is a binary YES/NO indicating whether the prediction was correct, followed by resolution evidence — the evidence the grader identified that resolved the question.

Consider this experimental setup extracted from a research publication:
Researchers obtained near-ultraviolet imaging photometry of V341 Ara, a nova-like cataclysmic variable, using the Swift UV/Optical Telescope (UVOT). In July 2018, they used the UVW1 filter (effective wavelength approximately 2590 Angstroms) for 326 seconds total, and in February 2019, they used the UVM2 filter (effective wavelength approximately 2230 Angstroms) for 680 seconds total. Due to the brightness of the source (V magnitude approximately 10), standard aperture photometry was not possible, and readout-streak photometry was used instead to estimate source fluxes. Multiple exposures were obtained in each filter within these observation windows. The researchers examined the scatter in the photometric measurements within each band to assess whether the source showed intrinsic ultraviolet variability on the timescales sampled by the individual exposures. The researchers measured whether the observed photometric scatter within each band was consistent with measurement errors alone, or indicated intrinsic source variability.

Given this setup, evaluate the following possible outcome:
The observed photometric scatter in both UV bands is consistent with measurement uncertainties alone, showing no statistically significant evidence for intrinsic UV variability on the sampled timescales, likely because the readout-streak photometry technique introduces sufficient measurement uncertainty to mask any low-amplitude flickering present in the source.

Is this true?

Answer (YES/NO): YES